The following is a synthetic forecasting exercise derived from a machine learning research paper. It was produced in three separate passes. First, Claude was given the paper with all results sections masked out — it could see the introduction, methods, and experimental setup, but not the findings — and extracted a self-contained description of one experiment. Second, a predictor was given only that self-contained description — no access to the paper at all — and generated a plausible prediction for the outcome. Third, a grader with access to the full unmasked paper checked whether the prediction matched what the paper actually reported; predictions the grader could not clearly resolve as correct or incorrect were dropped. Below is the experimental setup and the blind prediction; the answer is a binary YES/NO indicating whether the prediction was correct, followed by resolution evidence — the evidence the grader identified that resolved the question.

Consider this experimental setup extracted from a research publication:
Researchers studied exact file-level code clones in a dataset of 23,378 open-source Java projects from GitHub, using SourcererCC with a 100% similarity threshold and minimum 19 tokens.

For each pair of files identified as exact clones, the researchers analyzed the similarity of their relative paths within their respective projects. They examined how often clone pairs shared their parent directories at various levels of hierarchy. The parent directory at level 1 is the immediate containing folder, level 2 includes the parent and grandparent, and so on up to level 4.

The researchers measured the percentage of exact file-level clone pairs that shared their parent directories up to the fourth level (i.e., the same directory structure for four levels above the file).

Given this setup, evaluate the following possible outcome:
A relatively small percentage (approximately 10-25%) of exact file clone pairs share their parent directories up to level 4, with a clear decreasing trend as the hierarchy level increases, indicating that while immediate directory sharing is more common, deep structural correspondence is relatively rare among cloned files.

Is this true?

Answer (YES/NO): NO